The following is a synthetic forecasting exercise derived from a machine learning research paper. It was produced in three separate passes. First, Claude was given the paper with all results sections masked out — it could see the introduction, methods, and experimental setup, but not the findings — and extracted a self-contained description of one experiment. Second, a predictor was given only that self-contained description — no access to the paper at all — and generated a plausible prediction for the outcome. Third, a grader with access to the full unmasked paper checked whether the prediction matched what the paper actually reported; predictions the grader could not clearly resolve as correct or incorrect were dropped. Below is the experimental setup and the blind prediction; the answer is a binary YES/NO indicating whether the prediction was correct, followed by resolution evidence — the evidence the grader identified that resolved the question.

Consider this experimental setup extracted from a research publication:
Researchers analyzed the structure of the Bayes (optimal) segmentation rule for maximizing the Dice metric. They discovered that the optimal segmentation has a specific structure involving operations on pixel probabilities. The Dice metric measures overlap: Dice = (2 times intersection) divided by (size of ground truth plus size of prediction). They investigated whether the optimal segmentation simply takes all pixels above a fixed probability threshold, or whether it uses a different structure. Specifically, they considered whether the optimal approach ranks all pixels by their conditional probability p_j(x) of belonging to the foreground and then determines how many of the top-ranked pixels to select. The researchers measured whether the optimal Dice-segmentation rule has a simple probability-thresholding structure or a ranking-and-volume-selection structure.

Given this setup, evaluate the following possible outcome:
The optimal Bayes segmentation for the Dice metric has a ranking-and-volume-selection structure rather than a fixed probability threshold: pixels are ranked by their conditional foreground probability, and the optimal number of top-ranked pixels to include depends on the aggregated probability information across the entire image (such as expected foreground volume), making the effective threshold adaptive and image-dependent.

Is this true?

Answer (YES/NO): YES